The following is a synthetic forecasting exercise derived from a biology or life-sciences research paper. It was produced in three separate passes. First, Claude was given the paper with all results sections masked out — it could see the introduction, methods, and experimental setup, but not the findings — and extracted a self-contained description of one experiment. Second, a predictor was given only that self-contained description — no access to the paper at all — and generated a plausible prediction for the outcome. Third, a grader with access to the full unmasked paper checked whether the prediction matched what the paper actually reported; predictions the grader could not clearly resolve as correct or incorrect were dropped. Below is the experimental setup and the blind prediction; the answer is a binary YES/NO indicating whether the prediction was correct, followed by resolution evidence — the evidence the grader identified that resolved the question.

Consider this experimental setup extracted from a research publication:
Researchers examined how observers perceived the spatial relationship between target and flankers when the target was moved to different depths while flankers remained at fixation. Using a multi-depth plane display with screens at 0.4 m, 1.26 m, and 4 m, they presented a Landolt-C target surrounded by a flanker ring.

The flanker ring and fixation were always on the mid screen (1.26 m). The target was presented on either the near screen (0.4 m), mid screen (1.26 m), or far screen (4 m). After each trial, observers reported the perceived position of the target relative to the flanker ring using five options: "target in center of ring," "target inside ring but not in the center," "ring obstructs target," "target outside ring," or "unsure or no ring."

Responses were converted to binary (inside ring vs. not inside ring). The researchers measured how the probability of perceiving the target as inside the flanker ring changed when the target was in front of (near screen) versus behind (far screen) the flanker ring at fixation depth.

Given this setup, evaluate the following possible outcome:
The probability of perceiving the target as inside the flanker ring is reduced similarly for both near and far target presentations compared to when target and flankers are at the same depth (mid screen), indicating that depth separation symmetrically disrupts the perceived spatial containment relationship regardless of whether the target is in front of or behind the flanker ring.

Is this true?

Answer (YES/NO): NO